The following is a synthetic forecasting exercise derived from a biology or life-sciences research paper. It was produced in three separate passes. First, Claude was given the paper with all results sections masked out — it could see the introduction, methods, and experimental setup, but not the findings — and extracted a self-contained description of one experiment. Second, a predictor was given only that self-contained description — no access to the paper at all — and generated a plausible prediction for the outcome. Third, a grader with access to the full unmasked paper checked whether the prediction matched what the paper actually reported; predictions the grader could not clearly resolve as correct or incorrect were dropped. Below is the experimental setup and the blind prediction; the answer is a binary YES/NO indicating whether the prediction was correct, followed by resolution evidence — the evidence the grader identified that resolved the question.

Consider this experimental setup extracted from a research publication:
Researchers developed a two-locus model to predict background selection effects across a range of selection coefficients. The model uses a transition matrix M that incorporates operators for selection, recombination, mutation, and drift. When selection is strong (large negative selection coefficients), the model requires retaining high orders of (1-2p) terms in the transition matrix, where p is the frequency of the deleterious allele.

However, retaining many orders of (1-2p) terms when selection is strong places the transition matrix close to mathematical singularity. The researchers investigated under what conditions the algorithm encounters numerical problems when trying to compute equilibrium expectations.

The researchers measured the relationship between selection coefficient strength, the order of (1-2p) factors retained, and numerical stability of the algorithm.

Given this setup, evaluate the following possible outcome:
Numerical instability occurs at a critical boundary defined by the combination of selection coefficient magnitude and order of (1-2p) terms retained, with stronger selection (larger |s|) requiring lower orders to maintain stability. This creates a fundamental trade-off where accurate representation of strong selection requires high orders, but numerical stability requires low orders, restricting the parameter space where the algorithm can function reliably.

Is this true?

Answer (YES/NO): YES